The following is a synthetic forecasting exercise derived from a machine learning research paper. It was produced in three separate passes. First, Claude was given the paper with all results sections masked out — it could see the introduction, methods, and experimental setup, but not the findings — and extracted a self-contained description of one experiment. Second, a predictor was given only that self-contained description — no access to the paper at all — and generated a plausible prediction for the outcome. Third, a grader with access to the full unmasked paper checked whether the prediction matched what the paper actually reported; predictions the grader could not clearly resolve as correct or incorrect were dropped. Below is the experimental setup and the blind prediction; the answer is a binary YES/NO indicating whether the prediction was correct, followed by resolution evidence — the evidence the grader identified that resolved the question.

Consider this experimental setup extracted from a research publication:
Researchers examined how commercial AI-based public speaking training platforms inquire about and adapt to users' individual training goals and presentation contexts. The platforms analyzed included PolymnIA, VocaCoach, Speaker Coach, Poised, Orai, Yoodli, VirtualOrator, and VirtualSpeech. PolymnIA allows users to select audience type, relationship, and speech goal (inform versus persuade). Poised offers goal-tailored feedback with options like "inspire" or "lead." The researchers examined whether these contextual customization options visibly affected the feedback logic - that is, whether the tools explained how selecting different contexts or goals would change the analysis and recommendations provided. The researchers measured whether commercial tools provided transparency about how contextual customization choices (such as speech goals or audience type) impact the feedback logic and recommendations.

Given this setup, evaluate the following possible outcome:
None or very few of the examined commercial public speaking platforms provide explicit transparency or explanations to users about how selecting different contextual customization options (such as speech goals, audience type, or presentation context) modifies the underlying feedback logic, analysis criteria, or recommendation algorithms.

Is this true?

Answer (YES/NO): YES